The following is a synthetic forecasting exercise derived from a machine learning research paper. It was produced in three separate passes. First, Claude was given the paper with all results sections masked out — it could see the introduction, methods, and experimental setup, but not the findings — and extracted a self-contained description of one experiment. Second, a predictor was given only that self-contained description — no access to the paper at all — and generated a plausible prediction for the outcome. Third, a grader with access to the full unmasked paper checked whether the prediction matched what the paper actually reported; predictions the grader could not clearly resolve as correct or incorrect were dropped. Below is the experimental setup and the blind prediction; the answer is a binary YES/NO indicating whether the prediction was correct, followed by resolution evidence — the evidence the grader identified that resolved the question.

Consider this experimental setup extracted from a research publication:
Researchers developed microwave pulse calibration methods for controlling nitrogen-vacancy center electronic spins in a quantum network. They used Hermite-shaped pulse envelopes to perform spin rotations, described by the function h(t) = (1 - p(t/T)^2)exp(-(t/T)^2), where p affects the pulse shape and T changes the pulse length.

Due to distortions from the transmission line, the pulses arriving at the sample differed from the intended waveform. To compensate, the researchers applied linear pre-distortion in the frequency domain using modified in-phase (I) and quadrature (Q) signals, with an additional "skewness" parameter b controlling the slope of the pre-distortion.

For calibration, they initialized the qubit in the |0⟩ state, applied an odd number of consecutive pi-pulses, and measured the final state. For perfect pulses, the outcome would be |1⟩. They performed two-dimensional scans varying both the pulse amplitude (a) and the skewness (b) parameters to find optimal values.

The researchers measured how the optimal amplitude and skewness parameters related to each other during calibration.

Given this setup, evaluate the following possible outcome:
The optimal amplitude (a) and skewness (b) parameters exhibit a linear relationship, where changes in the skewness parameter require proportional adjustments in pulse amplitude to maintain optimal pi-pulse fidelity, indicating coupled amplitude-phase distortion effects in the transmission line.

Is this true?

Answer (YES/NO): NO